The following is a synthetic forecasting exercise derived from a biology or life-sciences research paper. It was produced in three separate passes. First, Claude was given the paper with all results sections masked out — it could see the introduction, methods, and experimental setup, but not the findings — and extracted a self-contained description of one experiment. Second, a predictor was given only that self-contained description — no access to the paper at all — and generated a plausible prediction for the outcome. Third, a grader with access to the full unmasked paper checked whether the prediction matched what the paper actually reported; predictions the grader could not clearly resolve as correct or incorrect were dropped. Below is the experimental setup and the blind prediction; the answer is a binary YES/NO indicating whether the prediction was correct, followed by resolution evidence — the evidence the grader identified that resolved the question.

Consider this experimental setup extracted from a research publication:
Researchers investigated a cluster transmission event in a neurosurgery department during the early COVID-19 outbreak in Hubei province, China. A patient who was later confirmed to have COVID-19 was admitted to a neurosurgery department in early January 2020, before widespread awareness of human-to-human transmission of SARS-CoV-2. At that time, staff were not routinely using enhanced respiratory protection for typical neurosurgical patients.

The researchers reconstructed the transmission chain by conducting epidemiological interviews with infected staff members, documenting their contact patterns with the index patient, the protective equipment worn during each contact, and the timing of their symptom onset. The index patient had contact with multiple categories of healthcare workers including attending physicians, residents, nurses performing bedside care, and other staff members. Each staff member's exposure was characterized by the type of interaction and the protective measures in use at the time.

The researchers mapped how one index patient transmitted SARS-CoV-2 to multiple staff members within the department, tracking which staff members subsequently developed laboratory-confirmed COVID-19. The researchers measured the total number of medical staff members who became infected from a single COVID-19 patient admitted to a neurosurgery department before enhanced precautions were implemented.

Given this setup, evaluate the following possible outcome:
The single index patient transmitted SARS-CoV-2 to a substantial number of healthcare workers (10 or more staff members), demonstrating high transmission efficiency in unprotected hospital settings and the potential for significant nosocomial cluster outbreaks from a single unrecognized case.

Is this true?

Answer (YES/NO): YES